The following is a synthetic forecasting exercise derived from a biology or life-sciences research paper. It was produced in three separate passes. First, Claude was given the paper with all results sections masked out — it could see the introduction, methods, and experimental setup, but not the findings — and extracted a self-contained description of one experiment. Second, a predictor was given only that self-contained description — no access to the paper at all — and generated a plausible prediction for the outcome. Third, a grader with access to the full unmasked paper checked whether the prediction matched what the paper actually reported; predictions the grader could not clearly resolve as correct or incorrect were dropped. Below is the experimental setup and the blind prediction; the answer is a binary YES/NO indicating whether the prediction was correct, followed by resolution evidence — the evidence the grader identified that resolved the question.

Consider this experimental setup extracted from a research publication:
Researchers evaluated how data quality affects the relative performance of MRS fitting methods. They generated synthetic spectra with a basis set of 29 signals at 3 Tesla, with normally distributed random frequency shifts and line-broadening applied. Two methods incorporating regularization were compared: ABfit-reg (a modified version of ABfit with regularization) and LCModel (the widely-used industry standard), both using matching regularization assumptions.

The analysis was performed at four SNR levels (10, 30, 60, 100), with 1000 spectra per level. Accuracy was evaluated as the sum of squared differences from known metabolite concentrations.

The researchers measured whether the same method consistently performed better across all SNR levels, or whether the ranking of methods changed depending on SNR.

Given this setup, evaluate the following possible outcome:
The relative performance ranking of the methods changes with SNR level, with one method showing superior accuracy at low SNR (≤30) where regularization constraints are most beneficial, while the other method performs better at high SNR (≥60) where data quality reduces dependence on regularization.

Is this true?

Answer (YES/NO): NO